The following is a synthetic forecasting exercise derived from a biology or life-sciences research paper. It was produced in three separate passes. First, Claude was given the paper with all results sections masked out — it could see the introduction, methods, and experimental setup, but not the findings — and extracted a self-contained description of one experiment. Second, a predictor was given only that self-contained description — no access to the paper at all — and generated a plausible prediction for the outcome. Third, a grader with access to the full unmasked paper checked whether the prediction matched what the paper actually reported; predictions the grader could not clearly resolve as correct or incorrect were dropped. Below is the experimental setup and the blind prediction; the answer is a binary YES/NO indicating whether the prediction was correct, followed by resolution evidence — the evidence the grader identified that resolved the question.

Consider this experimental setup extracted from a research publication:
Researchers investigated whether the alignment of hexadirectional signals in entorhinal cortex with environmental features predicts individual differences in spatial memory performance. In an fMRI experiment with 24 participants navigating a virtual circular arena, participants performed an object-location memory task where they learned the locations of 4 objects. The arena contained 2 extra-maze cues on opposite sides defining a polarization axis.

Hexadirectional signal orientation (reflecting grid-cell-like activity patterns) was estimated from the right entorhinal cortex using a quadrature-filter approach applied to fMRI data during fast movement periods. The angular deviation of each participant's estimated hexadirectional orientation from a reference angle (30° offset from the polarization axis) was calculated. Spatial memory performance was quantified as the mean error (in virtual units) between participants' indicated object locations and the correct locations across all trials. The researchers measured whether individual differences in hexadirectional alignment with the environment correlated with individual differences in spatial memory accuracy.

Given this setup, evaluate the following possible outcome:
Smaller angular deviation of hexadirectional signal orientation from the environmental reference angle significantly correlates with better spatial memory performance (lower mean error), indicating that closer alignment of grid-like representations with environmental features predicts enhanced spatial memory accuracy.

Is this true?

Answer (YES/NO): NO